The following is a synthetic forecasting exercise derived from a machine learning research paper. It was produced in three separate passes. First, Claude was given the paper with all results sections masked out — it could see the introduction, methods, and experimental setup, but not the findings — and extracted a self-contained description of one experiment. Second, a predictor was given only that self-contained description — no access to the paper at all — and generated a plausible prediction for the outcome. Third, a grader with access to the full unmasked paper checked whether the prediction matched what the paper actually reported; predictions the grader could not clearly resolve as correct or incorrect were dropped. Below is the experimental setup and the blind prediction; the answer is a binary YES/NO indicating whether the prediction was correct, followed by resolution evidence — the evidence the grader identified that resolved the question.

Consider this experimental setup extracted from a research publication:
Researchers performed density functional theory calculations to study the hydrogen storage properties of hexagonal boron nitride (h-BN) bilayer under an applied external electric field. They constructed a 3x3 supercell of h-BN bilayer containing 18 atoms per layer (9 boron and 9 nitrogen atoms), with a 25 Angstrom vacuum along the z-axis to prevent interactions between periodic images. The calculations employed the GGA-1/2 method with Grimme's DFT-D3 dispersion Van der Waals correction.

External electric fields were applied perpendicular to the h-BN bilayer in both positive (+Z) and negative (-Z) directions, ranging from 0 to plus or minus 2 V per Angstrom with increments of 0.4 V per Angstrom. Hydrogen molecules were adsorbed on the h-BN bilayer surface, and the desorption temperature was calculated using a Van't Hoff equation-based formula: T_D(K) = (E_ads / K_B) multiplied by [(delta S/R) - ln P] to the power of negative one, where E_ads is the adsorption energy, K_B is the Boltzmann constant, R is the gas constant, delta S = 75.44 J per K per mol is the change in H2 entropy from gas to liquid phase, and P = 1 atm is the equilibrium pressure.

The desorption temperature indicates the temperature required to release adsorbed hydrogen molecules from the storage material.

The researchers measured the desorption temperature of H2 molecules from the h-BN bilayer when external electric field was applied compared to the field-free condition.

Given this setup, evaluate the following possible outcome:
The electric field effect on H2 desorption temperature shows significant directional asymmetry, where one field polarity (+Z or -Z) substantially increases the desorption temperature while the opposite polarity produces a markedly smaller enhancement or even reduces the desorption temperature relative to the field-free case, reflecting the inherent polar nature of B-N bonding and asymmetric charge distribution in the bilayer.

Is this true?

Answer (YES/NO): NO